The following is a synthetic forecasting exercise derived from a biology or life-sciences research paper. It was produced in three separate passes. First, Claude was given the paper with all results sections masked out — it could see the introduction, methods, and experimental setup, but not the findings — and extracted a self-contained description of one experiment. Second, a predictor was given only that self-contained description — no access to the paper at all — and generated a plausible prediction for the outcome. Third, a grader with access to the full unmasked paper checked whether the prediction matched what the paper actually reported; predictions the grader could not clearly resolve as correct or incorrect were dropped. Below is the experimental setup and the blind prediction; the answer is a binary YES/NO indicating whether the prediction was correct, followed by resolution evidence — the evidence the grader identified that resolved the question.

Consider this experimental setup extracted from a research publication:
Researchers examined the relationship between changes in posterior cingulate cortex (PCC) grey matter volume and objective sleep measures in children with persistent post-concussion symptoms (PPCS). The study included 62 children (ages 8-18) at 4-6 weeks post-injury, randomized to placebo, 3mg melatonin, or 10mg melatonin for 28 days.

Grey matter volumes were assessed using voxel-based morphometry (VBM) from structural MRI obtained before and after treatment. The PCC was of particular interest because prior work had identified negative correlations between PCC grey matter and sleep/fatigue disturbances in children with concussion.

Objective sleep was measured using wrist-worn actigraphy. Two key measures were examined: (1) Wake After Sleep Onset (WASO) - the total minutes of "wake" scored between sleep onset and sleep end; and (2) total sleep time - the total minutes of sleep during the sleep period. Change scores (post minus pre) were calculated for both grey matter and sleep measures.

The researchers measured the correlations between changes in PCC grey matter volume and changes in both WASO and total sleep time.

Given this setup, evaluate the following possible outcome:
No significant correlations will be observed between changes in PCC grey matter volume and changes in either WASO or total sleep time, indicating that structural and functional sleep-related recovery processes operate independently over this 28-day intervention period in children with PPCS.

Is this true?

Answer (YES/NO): NO